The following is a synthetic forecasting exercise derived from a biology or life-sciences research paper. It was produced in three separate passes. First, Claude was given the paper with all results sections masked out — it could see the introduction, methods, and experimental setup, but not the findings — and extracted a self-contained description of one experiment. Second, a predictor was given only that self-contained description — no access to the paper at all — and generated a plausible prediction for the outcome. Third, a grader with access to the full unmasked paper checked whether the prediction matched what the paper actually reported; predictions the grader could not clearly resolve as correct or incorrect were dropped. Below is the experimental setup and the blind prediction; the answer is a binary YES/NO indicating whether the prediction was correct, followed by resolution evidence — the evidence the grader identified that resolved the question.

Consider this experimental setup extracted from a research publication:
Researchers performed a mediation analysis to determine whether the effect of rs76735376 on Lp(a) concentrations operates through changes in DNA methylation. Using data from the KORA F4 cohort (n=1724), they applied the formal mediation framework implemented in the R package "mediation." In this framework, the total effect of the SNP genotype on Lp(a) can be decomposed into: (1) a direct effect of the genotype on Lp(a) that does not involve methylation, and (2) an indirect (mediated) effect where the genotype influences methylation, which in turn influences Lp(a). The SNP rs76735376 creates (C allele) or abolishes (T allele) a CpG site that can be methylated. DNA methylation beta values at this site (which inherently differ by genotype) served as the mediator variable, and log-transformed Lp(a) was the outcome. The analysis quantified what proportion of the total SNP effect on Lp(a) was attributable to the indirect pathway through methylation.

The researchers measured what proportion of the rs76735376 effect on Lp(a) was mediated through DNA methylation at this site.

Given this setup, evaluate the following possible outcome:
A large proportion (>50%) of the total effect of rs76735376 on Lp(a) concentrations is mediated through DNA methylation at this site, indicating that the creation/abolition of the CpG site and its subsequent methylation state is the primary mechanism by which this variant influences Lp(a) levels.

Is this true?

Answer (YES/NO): NO